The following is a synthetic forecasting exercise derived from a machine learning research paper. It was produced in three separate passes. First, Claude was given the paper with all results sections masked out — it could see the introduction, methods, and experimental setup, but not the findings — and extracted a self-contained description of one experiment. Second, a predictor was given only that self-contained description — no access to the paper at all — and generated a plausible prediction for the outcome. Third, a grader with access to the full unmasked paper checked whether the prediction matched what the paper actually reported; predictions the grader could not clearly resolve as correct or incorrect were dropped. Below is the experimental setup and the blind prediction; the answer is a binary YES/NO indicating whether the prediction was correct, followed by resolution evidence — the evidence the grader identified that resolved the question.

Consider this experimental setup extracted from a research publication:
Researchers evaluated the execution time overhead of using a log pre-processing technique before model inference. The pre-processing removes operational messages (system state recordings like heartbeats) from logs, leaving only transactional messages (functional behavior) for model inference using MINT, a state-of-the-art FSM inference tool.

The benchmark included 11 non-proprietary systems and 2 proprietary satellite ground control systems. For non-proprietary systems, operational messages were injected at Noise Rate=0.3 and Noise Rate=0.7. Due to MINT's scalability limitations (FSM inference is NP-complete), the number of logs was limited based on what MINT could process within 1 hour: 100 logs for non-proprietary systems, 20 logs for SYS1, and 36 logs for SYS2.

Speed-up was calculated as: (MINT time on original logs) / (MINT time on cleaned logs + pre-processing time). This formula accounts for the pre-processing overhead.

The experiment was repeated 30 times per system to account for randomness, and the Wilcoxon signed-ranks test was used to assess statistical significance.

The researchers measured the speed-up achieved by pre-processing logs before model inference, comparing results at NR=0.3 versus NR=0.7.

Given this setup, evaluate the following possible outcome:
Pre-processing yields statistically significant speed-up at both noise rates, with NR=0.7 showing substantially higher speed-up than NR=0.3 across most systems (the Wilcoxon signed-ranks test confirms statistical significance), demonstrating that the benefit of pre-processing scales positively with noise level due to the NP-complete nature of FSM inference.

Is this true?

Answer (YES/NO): NO